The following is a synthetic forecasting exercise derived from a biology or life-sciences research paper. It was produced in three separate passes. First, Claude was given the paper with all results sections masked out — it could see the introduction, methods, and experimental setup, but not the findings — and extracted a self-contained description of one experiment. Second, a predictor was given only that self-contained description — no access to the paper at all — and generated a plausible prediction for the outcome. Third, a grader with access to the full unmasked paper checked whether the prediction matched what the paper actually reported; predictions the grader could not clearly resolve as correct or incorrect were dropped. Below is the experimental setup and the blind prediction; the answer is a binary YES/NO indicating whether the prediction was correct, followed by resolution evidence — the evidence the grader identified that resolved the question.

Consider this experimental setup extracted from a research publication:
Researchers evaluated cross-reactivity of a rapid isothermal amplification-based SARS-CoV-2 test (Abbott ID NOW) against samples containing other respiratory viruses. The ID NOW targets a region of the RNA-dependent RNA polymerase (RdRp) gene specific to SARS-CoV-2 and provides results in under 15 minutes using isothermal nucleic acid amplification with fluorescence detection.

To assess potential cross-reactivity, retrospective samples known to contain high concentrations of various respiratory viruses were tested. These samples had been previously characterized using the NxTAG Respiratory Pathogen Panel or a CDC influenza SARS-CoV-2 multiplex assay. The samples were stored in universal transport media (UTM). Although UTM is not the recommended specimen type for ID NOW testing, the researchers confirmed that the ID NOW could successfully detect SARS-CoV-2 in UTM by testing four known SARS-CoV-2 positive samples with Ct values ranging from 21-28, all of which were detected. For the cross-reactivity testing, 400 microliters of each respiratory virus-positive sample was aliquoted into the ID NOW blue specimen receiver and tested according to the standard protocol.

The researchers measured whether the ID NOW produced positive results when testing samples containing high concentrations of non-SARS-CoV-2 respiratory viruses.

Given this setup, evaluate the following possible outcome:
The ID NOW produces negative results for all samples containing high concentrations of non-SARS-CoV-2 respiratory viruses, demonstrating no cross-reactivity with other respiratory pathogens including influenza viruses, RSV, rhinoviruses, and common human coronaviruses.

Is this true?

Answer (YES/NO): NO